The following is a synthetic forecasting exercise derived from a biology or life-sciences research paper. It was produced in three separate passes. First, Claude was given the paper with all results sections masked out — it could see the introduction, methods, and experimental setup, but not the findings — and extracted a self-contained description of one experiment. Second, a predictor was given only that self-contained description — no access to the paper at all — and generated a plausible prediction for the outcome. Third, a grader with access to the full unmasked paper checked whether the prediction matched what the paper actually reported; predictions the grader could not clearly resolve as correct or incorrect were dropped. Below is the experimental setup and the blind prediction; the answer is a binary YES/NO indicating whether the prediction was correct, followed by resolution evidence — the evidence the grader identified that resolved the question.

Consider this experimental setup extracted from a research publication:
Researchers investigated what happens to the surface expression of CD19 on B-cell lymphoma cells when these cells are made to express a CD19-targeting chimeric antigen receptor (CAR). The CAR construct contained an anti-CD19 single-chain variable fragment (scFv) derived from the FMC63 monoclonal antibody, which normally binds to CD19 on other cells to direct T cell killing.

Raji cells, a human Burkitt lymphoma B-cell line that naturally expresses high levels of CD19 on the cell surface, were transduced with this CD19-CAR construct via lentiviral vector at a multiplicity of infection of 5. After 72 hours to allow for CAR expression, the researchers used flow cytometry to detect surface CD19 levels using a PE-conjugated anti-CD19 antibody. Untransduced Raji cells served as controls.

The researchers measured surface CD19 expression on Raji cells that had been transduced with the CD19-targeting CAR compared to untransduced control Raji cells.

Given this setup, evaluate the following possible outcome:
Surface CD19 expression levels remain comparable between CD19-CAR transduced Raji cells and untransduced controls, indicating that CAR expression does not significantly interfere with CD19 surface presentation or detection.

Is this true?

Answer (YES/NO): NO